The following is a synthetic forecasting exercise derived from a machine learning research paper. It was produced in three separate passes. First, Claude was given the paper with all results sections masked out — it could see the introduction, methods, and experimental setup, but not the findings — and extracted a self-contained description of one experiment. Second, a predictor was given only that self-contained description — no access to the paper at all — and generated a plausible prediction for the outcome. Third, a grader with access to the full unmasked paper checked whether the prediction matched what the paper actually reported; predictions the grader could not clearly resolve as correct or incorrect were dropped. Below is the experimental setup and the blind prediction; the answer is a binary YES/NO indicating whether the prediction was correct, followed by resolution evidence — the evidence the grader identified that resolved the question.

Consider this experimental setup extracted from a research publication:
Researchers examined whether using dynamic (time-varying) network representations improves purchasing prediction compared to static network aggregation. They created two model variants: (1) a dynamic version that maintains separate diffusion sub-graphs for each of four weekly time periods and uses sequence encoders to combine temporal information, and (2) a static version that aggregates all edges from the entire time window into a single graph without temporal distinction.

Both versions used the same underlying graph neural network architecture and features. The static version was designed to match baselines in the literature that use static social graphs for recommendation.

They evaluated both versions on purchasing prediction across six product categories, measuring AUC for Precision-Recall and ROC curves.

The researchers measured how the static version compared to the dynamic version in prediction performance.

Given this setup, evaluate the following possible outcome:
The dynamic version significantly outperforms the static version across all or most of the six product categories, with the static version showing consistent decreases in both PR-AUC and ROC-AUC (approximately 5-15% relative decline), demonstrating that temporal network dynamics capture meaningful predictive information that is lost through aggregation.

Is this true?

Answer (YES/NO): NO